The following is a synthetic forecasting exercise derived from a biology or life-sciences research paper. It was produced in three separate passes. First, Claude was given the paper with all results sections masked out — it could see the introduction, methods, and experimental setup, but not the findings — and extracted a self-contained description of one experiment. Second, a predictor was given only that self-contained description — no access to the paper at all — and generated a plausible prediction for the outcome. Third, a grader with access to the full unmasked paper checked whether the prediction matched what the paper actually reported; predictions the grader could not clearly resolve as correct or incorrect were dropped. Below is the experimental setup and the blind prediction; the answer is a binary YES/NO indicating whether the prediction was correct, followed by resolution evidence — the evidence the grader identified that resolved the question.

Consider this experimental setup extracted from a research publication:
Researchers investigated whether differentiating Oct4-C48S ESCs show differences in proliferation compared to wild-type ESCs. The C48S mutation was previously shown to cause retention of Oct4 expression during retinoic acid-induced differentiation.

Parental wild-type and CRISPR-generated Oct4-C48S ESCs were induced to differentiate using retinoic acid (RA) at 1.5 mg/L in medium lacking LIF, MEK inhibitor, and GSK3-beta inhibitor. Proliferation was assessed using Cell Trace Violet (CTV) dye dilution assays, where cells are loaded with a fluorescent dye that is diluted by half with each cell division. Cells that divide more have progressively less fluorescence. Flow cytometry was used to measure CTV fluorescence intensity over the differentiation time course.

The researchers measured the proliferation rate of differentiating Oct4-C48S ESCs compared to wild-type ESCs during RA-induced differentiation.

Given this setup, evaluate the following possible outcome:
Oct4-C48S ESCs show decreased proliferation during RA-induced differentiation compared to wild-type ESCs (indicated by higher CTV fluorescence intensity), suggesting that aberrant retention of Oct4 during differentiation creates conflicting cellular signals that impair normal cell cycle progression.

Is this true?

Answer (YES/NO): YES